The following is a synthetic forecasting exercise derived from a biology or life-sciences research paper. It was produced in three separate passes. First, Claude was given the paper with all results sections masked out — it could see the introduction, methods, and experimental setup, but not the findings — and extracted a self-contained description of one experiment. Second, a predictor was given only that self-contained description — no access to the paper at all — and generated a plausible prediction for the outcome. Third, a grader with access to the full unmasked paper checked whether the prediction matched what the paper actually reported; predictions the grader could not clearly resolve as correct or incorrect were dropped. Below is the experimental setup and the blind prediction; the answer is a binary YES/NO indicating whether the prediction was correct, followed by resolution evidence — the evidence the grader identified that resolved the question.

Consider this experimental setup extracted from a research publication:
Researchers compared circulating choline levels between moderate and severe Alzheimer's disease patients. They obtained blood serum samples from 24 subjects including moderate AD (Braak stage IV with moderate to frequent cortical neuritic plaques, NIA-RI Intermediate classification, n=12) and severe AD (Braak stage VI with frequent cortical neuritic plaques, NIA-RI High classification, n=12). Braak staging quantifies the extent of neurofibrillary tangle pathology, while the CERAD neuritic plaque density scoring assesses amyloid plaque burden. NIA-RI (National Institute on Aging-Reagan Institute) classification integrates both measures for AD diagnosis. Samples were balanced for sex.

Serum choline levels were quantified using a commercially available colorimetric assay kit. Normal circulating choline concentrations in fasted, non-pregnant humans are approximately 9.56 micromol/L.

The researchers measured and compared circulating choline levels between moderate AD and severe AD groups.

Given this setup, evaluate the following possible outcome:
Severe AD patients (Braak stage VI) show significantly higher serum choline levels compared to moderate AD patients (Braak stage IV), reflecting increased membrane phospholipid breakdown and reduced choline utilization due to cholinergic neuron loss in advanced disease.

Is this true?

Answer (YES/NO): NO